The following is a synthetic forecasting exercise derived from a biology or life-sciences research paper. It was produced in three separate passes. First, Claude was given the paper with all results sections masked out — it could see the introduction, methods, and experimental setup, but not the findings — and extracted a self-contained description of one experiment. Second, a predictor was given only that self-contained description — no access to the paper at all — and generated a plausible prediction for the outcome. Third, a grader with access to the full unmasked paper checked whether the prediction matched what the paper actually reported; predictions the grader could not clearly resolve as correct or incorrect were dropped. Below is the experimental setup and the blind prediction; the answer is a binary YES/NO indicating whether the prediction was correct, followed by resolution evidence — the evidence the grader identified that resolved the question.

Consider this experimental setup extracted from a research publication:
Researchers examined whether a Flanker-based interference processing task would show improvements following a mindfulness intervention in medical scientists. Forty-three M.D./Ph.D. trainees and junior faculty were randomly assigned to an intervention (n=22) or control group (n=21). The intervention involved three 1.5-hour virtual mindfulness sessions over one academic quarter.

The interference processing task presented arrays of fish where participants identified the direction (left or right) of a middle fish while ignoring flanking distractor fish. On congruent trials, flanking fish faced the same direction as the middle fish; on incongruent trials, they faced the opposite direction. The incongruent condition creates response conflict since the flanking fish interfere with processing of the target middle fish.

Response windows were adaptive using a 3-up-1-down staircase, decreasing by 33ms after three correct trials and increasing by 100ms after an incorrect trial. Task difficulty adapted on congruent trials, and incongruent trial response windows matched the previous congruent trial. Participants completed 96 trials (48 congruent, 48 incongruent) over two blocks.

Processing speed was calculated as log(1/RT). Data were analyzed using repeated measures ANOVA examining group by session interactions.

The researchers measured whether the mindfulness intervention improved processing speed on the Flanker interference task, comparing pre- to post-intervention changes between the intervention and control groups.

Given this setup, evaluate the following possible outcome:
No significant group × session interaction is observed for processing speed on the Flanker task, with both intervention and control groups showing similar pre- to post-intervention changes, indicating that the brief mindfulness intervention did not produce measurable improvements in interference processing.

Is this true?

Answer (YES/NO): YES